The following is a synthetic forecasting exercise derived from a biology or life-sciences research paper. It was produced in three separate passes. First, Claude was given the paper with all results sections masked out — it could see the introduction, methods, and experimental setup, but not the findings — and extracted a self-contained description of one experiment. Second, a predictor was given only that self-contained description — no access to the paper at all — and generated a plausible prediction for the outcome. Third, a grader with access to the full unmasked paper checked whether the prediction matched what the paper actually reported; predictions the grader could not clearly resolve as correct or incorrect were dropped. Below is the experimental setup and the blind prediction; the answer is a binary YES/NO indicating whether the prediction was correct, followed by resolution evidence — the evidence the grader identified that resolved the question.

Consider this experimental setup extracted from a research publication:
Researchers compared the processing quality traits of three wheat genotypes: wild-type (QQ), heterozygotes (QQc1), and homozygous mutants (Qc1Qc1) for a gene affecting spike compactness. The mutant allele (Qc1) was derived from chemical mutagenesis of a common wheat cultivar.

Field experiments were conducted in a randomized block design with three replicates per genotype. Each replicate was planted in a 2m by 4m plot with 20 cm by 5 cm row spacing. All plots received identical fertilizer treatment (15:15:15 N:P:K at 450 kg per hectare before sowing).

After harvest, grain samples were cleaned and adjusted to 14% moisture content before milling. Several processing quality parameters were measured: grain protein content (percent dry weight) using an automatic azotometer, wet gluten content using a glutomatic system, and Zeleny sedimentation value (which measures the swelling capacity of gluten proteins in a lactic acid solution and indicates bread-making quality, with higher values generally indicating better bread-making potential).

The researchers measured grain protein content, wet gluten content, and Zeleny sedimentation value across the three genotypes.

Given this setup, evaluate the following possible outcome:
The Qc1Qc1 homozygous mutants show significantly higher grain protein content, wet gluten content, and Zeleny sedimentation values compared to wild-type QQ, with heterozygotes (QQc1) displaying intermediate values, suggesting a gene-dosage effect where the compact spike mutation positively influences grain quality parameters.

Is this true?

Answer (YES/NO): YES